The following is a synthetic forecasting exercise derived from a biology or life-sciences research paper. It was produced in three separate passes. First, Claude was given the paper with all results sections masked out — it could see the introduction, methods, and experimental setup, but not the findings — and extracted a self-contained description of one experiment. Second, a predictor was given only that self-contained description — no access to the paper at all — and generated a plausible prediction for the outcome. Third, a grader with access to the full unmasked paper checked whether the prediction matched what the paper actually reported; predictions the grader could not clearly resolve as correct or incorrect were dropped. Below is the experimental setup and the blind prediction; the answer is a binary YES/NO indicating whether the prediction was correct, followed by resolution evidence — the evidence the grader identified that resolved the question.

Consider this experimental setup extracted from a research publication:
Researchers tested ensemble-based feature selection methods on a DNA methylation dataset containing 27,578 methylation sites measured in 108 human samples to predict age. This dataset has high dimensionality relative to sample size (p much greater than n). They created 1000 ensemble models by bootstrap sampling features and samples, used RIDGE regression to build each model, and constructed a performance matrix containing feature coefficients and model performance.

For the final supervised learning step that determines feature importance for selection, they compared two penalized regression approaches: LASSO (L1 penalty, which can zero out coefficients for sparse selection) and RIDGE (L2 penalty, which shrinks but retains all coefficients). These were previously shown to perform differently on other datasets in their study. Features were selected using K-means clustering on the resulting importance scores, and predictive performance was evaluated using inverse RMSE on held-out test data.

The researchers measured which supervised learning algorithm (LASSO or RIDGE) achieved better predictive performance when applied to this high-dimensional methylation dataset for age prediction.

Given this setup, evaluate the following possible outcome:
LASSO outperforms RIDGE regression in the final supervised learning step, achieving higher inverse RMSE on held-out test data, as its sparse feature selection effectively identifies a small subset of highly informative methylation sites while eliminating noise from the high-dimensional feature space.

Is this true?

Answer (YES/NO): YES